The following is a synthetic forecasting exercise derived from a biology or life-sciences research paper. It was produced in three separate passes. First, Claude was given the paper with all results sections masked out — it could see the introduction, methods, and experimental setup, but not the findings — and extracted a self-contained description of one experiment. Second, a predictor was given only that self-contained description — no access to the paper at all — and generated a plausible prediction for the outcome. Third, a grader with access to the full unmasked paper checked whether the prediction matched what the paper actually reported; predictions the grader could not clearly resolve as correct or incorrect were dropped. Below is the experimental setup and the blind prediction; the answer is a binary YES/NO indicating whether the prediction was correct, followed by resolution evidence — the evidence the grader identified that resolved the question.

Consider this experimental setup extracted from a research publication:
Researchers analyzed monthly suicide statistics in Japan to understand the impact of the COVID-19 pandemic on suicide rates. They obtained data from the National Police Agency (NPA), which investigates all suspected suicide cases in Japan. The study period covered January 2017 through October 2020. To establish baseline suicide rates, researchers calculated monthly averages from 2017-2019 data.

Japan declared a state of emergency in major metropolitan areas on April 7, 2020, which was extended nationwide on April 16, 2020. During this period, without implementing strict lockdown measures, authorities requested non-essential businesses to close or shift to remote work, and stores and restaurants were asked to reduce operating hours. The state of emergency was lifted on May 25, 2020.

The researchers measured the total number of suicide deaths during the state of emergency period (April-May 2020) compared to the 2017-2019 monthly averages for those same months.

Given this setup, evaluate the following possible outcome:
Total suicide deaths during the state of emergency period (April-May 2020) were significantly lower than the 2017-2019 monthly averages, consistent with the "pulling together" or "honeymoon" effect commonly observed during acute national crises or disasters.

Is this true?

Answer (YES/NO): YES